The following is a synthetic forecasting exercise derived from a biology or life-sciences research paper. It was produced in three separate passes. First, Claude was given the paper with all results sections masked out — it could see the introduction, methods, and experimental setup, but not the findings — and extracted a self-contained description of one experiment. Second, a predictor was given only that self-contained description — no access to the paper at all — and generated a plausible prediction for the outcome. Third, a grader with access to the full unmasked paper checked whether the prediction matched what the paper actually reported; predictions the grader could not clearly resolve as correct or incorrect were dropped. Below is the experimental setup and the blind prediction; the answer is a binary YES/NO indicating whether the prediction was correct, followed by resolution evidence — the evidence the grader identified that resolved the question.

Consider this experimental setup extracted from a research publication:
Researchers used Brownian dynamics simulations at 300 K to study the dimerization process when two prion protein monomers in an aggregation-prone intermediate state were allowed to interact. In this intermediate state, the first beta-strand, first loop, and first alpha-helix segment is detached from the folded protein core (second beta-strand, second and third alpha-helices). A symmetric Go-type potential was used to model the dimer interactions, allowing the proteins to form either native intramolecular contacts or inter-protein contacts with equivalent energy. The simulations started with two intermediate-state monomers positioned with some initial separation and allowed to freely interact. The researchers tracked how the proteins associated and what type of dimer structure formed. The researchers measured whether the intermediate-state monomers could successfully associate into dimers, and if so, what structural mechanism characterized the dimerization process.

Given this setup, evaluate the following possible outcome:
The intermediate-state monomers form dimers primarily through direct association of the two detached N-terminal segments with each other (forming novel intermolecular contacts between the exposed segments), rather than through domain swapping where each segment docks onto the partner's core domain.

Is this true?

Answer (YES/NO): NO